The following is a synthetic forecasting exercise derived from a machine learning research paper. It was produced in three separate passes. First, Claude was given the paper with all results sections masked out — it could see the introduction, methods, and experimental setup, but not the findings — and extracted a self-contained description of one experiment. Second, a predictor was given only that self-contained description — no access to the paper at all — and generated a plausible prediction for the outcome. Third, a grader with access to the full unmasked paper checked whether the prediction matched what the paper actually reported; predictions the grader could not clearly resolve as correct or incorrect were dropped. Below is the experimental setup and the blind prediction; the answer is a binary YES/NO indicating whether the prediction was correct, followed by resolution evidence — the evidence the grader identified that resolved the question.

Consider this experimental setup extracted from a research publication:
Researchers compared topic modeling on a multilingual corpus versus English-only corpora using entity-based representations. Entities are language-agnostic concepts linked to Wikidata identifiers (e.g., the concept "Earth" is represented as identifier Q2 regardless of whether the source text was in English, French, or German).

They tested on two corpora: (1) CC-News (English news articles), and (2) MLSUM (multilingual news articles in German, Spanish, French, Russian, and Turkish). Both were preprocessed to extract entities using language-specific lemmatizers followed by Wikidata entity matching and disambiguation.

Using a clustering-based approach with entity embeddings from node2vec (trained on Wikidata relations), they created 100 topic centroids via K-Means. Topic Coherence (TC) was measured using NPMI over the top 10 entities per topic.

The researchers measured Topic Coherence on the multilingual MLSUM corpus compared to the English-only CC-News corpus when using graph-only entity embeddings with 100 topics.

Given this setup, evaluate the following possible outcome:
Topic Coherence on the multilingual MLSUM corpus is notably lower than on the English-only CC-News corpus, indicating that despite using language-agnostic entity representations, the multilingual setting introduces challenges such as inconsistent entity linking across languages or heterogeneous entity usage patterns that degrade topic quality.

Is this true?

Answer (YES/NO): NO